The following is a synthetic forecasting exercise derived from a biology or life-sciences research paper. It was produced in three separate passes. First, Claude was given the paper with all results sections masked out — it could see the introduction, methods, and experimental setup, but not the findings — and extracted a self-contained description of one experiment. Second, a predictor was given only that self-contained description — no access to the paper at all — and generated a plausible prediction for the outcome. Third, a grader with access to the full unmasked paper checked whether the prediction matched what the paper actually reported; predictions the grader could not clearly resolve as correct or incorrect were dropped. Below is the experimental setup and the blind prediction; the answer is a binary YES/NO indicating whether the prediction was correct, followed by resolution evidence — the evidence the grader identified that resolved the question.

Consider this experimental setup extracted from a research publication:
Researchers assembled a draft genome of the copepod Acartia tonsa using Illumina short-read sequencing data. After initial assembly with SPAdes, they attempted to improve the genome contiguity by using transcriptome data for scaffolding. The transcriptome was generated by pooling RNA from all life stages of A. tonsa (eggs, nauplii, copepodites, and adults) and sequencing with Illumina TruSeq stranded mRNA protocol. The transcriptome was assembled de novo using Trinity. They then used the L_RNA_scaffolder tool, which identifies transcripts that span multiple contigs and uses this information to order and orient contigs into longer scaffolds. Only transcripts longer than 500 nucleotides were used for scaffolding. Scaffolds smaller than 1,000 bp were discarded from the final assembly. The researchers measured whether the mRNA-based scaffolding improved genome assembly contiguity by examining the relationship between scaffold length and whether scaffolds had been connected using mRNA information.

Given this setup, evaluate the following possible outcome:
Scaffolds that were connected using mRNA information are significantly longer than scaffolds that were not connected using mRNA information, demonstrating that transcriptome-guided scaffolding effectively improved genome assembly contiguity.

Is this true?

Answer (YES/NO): YES